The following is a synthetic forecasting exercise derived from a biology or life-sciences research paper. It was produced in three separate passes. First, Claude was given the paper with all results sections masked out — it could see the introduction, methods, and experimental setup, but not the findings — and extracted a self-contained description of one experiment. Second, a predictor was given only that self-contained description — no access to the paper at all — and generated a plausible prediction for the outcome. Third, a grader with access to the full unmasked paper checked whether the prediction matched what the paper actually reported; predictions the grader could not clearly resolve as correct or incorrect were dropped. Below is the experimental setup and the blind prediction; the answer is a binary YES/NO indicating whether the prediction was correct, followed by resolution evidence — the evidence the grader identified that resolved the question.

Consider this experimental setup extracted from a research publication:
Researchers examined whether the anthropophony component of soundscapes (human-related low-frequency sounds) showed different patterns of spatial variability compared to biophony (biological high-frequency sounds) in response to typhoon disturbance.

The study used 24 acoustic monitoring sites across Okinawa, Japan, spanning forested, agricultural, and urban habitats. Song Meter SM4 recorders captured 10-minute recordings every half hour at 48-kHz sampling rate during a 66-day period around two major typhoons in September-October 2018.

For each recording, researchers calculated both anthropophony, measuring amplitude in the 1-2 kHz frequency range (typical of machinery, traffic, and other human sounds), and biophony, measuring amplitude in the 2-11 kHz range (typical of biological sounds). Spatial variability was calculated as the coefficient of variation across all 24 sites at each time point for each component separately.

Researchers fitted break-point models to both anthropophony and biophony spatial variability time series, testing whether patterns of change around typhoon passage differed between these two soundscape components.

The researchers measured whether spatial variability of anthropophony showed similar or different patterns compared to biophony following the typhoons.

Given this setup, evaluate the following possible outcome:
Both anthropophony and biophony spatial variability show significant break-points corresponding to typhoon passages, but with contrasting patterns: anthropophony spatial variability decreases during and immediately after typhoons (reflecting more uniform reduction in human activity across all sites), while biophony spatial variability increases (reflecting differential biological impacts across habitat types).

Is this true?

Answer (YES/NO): YES